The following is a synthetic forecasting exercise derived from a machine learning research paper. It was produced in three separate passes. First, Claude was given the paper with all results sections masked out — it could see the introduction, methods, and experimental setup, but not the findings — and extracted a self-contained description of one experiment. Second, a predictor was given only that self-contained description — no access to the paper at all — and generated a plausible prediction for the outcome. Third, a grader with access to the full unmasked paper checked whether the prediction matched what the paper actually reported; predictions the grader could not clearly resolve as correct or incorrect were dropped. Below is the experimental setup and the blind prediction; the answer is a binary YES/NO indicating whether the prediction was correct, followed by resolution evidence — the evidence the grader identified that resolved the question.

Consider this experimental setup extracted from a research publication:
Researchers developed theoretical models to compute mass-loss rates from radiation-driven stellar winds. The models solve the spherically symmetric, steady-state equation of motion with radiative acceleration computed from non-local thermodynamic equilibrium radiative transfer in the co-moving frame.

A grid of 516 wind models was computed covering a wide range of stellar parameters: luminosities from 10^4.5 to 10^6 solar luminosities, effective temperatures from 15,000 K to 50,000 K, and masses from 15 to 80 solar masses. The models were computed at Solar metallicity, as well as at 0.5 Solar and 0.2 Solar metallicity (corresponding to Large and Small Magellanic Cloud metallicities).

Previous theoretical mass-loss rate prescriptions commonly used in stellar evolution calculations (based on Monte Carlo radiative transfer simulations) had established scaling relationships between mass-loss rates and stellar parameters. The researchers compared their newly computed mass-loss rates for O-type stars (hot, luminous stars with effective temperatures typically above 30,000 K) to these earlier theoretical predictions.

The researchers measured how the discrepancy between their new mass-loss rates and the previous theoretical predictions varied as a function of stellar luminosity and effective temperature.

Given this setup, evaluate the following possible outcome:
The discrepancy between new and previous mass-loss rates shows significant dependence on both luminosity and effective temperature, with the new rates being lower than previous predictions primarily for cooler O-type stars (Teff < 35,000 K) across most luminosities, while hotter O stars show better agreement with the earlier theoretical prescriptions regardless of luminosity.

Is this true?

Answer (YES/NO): NO